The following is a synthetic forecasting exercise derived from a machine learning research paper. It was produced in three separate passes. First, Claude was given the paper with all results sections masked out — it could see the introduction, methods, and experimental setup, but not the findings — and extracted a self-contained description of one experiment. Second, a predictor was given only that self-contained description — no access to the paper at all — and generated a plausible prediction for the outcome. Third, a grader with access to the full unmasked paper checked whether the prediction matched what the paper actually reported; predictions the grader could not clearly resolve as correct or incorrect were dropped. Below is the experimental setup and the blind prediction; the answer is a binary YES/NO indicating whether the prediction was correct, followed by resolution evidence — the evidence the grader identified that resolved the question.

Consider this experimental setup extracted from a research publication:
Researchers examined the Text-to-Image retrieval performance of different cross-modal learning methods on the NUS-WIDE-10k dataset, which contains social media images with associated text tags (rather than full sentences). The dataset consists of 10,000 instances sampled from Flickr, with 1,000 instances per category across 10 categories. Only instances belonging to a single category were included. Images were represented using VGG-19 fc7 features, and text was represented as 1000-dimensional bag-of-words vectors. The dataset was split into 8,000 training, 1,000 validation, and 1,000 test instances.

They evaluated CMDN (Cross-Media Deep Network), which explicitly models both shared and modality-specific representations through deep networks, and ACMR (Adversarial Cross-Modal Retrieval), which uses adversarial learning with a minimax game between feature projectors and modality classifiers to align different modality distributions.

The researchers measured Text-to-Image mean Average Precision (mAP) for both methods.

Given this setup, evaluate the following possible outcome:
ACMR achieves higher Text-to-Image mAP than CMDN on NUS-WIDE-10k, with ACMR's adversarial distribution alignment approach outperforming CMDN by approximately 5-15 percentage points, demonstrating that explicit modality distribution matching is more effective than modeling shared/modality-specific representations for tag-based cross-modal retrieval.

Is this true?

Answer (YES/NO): NO